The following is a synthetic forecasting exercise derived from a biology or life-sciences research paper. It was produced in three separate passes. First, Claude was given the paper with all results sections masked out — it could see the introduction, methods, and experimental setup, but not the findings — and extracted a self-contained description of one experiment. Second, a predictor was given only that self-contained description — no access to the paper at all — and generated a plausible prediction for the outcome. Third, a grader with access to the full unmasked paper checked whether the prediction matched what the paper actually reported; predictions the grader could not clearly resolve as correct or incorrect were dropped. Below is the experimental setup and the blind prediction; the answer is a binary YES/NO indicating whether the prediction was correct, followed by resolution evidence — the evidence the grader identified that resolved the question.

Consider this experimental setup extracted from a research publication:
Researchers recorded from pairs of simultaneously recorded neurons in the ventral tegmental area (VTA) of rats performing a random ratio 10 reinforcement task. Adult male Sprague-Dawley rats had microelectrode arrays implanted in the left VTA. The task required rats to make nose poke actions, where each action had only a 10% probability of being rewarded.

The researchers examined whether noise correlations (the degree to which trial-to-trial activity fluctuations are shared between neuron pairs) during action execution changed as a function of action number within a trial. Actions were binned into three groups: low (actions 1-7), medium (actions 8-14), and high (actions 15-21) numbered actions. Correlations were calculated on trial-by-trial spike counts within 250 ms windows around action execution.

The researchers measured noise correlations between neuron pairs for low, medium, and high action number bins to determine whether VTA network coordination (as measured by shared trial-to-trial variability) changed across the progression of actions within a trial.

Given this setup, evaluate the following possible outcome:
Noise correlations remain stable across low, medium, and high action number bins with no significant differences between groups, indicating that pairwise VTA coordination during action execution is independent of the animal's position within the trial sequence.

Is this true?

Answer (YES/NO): NO